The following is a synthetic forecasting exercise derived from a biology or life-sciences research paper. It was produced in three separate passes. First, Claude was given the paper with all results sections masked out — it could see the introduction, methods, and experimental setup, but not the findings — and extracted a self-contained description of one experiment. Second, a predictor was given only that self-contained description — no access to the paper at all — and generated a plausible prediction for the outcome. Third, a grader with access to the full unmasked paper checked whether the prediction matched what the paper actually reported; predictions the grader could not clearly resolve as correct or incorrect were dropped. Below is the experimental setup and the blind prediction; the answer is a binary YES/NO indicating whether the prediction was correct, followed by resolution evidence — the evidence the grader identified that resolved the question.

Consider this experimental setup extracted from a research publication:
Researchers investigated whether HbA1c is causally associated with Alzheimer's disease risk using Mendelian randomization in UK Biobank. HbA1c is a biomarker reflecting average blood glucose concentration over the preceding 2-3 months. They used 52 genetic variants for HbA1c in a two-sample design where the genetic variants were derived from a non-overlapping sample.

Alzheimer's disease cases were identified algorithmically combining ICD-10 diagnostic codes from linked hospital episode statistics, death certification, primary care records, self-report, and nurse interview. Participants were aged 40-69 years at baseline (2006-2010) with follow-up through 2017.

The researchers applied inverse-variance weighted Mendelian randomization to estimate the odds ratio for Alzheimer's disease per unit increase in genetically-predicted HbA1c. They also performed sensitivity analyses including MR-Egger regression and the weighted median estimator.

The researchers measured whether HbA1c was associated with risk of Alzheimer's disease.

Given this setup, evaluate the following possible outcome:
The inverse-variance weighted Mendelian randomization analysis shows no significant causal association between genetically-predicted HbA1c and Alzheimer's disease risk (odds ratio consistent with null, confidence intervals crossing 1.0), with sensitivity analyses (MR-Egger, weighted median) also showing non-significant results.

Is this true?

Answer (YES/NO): YES